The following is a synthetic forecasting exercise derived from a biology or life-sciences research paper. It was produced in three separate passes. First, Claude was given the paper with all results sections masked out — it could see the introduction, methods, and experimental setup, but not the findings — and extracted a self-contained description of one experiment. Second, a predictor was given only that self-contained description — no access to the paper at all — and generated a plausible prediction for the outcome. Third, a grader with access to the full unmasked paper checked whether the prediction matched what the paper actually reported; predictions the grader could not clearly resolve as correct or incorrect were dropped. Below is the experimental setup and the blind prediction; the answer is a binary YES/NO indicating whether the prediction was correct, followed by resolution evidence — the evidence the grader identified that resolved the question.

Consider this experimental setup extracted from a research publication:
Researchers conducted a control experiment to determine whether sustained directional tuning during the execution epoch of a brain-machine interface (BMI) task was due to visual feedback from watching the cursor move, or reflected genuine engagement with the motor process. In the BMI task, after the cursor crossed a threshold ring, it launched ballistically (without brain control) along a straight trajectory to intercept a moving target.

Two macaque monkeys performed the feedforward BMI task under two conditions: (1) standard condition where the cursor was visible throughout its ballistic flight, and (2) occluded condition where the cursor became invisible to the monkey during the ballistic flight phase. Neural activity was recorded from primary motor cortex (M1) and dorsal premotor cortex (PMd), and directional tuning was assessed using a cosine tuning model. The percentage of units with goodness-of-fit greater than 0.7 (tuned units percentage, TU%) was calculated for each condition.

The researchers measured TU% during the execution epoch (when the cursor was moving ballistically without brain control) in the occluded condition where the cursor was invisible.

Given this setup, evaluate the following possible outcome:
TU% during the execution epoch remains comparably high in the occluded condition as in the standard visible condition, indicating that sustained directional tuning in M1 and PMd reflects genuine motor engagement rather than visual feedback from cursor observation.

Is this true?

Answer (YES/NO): YES